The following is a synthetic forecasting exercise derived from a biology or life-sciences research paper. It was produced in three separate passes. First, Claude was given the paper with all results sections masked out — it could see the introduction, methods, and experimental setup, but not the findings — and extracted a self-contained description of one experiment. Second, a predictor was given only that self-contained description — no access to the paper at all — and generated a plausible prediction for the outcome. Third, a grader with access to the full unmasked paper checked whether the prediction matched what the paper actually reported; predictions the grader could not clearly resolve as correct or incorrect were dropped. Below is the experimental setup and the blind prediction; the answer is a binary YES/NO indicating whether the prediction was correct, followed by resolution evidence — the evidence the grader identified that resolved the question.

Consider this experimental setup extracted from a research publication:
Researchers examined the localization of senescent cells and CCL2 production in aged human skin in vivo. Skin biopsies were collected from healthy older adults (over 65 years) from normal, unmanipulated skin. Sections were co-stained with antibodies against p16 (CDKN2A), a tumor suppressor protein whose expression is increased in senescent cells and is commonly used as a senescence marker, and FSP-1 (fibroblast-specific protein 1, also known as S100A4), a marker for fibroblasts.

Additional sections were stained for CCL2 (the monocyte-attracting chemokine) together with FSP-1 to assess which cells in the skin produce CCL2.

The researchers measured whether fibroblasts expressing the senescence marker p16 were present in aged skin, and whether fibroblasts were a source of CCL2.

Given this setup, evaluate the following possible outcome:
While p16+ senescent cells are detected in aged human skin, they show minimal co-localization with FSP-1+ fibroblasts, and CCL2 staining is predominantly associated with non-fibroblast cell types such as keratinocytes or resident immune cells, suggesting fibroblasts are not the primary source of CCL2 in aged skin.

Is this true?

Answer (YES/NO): NO